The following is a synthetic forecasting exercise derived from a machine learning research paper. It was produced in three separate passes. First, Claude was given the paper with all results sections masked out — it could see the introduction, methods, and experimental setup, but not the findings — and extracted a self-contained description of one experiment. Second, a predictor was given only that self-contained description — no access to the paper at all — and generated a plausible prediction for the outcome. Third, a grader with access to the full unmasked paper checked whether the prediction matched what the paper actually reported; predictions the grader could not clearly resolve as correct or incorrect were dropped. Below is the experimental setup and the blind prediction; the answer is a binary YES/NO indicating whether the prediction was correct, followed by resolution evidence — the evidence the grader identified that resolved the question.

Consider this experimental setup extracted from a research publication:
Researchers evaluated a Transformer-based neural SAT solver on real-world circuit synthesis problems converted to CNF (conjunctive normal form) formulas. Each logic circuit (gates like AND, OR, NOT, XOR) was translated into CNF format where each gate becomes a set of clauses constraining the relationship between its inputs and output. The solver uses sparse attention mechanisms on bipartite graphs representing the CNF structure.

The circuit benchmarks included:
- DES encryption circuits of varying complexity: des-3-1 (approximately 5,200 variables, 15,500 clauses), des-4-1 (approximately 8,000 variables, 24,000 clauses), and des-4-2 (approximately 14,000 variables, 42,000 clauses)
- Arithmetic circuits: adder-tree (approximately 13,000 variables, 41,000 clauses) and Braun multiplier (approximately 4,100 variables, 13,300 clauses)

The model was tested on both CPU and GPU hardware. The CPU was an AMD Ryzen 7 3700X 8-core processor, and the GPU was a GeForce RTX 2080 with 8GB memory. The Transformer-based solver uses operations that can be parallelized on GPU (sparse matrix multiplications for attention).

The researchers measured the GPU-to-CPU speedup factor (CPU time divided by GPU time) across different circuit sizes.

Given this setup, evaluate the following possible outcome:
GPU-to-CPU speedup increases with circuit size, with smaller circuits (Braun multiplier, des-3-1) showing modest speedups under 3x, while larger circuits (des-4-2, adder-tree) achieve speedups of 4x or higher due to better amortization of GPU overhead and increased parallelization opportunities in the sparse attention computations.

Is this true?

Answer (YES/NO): NO